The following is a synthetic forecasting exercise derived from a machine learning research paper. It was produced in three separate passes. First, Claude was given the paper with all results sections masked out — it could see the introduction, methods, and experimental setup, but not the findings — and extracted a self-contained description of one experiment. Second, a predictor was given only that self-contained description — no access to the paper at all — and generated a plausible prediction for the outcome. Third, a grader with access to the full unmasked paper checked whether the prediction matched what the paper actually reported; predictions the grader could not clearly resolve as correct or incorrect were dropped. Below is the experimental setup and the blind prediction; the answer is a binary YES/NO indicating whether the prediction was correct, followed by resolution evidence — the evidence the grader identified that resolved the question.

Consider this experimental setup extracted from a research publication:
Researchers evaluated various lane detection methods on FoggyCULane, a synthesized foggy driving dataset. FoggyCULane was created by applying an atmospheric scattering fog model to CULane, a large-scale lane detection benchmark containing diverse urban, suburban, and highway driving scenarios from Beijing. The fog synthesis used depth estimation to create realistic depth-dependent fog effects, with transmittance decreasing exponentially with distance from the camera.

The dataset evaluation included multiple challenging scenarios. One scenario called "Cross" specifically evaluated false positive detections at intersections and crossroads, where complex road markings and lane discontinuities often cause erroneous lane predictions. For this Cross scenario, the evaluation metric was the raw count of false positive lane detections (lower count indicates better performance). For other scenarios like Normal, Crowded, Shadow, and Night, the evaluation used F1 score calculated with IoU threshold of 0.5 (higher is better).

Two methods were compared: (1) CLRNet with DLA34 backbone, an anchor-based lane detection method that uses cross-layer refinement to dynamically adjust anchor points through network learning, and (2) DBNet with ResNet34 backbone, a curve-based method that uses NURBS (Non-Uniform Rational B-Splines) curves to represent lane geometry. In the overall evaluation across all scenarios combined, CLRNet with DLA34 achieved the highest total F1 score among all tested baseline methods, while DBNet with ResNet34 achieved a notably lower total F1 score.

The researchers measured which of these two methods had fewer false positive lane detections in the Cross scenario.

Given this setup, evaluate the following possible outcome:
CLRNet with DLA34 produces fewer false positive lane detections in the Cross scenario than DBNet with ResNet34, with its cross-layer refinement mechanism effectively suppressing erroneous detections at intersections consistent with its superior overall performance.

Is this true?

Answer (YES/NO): NO